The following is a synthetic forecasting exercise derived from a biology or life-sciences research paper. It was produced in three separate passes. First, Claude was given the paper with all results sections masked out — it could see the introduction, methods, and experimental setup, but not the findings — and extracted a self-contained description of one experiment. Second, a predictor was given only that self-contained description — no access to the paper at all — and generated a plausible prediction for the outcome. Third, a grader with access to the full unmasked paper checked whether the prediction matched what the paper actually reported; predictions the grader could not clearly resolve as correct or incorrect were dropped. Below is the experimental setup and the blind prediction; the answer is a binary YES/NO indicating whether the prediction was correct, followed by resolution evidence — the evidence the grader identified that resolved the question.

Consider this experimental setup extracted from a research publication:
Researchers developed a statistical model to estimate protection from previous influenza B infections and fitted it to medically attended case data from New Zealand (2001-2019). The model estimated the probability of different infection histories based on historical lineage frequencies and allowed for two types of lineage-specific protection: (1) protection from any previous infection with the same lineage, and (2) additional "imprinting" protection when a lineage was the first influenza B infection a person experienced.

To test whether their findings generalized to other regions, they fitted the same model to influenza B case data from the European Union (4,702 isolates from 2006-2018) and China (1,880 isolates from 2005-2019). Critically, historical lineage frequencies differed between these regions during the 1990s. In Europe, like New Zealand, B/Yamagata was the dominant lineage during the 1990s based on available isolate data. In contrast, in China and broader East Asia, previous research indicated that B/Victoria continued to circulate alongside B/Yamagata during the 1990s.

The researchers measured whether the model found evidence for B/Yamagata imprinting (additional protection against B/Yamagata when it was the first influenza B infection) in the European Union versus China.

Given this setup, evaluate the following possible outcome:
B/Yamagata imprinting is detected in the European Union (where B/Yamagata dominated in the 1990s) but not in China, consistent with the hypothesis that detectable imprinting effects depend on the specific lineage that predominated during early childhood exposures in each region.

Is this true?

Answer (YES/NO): YES